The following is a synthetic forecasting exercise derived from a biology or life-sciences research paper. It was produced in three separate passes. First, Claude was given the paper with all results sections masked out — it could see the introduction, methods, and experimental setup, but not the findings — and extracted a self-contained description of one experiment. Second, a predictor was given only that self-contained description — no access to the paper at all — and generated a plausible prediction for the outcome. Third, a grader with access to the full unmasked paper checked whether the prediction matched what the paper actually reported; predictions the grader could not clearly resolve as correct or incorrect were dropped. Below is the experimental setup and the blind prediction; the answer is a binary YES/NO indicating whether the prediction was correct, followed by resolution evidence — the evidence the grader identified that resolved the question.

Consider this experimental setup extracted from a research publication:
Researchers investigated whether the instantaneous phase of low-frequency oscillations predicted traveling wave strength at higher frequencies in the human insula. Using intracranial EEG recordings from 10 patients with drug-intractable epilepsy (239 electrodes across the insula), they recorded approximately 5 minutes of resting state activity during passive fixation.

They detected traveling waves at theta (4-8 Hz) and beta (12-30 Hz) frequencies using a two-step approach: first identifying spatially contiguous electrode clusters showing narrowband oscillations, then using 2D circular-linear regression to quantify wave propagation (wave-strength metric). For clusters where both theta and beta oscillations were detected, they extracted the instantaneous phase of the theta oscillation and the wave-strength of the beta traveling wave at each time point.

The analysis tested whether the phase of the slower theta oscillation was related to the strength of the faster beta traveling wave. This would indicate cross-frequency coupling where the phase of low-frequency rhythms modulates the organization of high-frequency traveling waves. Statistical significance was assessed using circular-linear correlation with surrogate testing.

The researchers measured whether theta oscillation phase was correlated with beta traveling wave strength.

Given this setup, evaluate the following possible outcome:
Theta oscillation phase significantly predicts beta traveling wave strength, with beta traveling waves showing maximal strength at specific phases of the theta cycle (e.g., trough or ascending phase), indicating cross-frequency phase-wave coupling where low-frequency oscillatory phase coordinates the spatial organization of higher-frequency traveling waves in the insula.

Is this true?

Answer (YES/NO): NO